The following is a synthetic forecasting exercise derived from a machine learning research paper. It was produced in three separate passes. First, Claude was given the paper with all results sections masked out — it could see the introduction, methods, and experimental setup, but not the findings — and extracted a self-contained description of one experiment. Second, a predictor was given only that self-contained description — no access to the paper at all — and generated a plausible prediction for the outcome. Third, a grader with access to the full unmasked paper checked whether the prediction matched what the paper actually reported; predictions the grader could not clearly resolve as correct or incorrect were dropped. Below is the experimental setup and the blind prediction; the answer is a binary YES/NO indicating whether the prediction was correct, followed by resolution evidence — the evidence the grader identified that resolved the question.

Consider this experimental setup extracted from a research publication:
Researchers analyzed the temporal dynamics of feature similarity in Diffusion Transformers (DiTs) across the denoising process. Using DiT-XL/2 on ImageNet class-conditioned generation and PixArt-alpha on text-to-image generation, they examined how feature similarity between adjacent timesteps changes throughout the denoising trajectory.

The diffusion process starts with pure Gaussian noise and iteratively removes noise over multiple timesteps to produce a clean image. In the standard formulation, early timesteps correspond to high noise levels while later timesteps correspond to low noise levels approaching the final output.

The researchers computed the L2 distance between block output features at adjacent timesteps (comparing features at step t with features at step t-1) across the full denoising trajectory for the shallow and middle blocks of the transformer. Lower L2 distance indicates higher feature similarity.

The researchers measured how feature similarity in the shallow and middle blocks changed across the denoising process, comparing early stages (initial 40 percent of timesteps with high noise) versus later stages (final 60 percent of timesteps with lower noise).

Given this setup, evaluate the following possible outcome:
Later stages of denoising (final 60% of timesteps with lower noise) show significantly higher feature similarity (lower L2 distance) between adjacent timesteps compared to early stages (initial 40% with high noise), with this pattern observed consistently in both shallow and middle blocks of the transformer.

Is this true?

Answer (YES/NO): YES